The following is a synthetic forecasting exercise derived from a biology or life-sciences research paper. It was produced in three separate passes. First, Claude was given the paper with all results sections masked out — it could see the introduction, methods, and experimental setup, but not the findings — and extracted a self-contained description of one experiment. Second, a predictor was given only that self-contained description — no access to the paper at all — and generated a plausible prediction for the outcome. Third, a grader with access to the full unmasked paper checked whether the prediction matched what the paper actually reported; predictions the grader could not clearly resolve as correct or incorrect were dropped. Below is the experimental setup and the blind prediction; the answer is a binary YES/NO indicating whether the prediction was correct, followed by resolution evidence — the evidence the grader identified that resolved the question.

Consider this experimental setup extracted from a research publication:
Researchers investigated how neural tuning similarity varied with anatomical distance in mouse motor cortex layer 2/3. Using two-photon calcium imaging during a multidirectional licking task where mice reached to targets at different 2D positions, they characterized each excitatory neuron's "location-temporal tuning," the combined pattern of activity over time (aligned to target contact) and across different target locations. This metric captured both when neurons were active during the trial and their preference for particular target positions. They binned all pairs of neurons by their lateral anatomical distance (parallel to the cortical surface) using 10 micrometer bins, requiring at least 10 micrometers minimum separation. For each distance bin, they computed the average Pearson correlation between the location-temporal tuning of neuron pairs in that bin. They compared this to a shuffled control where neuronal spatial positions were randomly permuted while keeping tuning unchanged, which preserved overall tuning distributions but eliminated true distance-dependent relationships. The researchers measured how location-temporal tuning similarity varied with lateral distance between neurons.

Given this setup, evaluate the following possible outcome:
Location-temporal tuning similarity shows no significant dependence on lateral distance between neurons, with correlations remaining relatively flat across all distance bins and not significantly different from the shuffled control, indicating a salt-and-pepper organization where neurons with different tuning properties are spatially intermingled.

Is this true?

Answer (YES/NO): NO